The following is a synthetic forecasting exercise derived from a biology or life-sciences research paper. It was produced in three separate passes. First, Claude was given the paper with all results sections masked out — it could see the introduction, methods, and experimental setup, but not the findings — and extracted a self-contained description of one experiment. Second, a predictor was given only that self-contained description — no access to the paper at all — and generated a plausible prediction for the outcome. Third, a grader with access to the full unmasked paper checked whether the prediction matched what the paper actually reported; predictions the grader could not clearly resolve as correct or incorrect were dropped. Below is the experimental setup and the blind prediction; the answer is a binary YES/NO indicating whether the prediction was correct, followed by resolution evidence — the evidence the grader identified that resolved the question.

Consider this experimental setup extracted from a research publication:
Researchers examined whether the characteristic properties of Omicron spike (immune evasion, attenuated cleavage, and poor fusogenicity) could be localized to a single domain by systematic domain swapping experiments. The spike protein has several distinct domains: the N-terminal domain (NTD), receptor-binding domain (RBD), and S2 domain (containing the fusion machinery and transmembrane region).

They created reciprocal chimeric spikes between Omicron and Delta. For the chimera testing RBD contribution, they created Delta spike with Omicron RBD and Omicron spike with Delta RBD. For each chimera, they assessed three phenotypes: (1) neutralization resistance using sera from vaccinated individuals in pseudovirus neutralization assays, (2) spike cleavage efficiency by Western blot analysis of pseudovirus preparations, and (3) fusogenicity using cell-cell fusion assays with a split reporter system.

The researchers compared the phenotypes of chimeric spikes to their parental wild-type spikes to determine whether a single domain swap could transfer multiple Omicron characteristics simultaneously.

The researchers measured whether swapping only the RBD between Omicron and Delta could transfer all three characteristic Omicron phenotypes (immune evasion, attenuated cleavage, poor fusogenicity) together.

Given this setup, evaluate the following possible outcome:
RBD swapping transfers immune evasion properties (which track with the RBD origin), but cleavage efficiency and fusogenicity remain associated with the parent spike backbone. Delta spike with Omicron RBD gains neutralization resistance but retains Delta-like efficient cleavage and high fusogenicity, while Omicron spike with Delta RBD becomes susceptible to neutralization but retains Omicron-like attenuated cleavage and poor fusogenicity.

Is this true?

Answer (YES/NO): NO